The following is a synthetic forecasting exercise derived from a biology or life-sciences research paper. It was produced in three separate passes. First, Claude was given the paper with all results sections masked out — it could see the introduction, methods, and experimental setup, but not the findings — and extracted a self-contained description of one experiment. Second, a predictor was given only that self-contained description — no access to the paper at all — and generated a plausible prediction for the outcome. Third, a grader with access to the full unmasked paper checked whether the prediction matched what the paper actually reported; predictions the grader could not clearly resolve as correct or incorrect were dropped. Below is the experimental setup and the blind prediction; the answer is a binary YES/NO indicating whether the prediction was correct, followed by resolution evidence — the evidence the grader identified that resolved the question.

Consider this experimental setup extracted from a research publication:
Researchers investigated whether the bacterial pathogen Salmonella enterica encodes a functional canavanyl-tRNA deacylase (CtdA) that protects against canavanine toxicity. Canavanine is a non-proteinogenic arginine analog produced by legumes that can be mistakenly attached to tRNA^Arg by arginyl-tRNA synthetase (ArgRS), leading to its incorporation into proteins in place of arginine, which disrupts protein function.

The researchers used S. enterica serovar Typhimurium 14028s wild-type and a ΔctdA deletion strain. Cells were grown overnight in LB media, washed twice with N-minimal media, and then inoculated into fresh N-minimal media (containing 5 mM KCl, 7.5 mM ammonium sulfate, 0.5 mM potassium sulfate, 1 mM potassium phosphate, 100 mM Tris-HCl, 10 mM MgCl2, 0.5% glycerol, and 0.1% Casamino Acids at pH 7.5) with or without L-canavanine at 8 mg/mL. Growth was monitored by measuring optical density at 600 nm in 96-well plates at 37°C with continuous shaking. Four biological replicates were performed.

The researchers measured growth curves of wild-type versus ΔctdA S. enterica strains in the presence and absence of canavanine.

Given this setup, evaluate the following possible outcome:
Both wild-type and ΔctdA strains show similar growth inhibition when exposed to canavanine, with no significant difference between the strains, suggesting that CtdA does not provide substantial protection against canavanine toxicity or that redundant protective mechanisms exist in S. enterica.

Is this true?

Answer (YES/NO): NO